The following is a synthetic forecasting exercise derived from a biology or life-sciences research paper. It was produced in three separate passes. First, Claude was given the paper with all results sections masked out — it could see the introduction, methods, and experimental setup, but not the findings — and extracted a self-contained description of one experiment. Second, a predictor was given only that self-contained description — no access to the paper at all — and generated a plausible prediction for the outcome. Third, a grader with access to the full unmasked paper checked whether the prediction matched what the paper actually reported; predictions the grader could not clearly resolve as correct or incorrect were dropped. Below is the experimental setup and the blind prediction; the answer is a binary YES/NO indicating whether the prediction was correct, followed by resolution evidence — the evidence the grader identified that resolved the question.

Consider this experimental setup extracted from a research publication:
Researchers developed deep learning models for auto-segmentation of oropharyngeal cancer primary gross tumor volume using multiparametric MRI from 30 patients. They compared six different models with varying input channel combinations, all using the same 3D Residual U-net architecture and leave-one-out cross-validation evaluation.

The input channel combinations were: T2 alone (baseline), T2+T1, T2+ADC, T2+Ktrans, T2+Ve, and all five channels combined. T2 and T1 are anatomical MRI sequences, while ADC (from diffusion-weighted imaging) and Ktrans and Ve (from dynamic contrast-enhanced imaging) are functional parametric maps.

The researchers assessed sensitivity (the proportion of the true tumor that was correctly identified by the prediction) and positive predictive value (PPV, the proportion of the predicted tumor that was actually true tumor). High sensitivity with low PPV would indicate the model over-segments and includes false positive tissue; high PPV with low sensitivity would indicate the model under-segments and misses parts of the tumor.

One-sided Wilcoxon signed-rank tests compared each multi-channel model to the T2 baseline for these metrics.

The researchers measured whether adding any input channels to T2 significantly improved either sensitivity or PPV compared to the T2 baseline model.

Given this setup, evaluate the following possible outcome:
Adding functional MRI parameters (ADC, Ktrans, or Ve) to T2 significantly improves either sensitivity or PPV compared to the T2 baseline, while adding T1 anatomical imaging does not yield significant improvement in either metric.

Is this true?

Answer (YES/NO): NO